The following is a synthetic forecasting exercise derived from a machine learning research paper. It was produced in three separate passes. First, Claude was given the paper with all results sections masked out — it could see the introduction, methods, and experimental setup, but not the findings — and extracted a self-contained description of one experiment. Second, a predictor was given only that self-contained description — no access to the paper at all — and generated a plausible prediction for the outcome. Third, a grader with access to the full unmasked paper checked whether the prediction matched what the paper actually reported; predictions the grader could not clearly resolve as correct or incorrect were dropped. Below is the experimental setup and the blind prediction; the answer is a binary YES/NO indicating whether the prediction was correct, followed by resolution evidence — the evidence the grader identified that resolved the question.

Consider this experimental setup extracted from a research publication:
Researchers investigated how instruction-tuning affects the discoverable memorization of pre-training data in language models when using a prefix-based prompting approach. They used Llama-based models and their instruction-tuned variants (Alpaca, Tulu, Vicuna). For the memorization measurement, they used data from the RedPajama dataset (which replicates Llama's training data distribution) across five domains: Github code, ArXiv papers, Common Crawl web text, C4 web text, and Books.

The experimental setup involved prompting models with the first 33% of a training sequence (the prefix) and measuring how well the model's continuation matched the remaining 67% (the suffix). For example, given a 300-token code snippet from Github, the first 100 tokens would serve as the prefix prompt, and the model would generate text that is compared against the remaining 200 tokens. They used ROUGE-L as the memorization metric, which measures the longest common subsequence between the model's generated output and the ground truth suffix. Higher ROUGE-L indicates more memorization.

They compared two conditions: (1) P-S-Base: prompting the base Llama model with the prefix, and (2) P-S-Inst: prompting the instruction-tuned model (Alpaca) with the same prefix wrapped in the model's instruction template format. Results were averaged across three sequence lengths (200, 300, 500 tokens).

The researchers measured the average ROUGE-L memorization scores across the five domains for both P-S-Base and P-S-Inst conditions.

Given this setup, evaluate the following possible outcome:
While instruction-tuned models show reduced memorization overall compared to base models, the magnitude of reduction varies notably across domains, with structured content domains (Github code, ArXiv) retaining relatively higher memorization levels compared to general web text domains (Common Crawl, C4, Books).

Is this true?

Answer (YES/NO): YES